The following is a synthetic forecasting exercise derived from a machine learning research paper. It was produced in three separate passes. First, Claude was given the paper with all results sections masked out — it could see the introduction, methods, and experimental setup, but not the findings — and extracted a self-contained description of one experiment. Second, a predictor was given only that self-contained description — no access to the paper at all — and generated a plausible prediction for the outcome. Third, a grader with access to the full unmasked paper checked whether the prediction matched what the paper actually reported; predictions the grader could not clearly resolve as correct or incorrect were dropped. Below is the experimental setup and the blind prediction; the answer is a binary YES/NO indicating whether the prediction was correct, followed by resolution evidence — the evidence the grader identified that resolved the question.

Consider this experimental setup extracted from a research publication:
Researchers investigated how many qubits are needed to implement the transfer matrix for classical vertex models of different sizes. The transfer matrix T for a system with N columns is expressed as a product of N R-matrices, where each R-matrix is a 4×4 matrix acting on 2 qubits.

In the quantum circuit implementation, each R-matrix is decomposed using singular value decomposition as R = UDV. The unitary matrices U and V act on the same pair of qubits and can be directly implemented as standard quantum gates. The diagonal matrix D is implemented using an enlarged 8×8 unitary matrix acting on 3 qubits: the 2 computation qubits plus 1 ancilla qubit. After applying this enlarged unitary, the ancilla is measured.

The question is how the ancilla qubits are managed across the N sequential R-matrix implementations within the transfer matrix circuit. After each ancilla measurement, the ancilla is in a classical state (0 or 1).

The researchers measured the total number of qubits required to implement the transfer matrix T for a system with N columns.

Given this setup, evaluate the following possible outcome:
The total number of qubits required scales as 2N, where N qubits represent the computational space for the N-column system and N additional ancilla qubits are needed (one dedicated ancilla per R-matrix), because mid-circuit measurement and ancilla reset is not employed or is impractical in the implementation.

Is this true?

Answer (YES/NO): NO